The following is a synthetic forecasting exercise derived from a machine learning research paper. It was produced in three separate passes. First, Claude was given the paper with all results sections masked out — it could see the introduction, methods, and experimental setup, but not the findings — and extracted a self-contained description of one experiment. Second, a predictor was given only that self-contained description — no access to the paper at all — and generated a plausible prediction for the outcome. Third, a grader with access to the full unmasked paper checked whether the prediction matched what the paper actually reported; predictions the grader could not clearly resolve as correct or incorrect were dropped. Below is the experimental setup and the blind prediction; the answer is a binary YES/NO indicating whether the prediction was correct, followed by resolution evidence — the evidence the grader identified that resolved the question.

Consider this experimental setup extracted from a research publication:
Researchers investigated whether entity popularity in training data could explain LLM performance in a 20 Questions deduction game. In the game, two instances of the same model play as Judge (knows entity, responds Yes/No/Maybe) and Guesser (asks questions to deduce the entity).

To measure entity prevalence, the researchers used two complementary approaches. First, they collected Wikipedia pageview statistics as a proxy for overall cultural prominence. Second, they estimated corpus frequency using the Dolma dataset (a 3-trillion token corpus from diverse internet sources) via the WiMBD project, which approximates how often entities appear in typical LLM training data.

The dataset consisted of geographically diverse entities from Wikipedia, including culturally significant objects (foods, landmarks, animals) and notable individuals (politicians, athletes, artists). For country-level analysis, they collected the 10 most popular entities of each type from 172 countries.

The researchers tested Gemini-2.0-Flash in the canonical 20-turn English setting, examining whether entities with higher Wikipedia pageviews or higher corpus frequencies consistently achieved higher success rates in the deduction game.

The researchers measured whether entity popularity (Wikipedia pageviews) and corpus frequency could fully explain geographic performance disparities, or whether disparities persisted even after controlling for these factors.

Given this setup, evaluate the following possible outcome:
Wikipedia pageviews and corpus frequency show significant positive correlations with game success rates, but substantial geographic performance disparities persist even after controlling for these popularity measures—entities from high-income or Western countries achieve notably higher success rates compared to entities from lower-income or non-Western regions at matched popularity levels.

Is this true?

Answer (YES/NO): YES